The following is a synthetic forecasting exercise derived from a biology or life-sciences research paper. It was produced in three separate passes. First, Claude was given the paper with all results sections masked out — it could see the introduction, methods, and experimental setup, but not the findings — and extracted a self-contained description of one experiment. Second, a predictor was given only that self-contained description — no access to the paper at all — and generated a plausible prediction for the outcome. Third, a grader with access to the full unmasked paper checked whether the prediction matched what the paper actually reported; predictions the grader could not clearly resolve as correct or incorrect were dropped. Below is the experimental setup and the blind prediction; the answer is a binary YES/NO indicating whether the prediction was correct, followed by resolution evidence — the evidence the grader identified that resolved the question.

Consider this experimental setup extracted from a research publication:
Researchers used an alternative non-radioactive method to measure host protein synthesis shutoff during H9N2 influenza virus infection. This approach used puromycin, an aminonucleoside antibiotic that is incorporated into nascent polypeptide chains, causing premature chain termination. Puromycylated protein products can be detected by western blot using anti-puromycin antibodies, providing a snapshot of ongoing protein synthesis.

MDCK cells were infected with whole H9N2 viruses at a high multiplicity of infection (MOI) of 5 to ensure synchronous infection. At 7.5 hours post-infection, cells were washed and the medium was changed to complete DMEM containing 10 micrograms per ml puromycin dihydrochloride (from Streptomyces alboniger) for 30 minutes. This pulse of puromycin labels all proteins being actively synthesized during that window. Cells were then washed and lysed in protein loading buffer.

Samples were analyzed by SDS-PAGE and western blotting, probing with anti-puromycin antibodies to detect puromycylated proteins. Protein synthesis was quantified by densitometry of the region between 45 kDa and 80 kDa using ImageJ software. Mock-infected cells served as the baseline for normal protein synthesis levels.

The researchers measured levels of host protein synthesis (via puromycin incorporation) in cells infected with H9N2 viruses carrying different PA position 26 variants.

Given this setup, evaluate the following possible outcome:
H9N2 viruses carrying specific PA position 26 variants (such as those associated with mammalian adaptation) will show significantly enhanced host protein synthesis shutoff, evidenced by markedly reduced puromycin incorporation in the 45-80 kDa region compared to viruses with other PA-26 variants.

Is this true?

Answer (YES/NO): YES